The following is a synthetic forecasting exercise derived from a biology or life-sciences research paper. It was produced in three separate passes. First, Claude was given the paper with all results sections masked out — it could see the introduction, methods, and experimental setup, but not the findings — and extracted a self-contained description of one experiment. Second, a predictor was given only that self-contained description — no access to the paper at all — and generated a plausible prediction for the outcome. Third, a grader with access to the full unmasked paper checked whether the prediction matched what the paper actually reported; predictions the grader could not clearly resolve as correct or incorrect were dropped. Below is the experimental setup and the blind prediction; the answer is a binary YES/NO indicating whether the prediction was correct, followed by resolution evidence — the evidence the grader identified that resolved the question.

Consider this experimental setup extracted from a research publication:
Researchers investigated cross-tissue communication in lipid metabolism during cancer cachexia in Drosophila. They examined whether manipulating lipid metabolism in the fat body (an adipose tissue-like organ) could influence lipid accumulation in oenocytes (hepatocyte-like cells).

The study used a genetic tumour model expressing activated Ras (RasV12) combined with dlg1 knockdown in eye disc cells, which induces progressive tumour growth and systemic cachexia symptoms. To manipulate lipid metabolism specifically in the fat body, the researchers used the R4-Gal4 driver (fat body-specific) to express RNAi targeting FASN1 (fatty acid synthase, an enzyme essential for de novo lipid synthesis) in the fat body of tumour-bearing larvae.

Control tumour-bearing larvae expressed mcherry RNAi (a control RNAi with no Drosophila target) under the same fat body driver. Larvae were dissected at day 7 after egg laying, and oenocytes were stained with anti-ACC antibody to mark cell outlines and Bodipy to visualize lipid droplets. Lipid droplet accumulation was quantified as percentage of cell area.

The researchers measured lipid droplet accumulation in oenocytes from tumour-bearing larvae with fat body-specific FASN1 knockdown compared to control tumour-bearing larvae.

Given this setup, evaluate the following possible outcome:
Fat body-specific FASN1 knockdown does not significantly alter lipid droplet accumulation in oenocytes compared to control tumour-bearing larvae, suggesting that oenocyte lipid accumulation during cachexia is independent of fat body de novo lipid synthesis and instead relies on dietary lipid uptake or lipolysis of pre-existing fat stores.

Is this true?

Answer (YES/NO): NO